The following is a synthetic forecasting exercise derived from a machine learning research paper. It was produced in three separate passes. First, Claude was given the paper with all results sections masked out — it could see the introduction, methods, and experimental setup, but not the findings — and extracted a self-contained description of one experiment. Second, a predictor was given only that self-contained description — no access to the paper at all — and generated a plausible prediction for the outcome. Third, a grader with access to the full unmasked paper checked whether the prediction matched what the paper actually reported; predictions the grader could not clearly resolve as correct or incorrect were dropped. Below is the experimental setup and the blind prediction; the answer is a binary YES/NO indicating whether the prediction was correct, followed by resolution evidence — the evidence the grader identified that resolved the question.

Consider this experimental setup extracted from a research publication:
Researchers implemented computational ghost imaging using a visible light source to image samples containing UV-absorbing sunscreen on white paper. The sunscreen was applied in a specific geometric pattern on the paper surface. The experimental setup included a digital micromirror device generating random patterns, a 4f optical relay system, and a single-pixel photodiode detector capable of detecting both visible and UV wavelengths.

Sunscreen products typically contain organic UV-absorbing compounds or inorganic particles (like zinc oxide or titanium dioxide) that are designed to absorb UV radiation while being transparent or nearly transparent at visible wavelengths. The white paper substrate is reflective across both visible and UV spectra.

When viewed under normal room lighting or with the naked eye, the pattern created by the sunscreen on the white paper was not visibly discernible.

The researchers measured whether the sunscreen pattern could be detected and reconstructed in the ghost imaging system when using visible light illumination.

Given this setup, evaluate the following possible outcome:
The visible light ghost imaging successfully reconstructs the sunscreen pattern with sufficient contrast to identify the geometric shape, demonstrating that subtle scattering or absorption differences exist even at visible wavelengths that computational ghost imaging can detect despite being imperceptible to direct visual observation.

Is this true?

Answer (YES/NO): NO